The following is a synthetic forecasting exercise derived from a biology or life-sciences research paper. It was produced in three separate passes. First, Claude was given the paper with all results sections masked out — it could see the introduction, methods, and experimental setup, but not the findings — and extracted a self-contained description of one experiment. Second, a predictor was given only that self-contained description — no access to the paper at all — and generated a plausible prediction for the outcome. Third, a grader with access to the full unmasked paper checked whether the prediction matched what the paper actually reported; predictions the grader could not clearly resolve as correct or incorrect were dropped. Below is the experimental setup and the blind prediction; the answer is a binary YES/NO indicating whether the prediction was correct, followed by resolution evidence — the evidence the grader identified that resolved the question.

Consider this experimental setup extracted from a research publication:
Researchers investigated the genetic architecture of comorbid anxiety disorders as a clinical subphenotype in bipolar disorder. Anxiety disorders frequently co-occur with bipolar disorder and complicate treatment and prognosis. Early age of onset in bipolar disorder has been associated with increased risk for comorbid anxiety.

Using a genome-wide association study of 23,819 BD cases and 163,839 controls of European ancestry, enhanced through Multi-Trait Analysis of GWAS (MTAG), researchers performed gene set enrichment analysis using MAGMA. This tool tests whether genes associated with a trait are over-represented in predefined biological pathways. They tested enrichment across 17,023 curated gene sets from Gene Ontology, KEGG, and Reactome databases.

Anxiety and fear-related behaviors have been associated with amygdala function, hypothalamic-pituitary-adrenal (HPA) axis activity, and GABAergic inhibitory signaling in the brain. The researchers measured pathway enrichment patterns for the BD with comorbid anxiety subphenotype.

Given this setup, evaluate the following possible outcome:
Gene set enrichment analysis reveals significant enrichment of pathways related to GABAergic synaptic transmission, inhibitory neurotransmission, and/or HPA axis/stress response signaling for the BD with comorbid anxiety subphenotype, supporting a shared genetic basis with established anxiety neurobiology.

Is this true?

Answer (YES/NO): NO